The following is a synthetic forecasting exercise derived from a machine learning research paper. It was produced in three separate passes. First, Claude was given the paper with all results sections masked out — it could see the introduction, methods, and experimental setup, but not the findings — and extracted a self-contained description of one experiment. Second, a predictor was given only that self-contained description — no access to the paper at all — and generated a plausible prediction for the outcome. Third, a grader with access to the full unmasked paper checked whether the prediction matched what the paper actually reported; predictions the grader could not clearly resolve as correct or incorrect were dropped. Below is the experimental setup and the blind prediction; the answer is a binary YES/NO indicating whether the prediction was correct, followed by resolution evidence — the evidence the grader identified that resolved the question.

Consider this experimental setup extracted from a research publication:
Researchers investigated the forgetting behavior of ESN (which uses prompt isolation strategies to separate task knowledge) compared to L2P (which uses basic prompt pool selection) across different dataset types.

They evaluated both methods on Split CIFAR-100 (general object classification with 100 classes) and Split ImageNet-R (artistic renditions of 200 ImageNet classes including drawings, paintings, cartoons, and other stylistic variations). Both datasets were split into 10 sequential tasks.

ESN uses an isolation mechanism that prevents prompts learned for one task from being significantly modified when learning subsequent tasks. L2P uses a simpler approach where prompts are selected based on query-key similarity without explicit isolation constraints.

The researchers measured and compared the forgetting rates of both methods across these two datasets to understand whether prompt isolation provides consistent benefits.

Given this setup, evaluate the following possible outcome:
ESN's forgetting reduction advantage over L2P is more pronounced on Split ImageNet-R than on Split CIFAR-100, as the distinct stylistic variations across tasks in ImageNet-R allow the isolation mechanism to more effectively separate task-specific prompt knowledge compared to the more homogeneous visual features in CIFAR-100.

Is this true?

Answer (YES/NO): NO